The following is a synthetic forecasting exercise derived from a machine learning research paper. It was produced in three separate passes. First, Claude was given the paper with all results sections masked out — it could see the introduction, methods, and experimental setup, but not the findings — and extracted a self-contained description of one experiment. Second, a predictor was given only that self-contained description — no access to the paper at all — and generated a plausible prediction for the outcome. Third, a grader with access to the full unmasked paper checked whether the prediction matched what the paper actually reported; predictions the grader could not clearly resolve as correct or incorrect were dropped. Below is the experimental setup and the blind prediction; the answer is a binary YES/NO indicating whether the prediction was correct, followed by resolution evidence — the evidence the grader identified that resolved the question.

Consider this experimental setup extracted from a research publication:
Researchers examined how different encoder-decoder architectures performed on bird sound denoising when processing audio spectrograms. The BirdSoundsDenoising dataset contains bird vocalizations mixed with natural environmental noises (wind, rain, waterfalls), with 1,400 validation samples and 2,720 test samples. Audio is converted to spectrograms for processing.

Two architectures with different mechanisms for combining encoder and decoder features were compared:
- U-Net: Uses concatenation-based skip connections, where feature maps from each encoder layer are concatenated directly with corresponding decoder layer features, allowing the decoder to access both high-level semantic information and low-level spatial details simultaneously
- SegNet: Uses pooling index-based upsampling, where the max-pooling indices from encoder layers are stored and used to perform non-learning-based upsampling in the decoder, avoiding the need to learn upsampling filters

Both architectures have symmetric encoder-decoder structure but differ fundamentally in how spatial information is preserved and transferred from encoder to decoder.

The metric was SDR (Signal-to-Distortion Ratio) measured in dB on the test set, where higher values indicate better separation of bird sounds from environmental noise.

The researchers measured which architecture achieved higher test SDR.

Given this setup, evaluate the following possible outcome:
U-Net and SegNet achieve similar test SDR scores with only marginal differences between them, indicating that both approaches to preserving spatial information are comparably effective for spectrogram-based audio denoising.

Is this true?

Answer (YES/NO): NO